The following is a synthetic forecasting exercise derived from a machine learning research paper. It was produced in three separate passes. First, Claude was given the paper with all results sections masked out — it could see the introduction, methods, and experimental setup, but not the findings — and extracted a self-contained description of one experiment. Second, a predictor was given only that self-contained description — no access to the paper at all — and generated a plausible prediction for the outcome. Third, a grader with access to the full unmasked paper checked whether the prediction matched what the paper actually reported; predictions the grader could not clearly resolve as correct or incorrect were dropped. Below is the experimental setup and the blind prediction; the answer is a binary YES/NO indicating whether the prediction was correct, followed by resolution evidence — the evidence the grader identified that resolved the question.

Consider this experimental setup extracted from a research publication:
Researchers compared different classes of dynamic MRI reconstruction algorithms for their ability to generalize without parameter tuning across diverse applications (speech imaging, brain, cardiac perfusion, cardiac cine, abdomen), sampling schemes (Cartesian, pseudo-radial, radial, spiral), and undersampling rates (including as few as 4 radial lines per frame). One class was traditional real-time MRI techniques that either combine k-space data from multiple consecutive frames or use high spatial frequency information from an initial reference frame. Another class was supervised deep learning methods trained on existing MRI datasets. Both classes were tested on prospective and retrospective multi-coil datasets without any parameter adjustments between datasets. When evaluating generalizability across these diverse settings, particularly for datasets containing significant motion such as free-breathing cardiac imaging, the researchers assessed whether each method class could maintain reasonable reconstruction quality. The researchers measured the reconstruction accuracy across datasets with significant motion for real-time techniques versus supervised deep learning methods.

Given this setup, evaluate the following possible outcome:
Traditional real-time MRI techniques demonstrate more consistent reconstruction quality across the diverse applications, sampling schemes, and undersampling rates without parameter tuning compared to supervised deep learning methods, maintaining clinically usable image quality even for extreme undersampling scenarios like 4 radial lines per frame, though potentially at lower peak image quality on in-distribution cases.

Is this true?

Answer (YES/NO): NO